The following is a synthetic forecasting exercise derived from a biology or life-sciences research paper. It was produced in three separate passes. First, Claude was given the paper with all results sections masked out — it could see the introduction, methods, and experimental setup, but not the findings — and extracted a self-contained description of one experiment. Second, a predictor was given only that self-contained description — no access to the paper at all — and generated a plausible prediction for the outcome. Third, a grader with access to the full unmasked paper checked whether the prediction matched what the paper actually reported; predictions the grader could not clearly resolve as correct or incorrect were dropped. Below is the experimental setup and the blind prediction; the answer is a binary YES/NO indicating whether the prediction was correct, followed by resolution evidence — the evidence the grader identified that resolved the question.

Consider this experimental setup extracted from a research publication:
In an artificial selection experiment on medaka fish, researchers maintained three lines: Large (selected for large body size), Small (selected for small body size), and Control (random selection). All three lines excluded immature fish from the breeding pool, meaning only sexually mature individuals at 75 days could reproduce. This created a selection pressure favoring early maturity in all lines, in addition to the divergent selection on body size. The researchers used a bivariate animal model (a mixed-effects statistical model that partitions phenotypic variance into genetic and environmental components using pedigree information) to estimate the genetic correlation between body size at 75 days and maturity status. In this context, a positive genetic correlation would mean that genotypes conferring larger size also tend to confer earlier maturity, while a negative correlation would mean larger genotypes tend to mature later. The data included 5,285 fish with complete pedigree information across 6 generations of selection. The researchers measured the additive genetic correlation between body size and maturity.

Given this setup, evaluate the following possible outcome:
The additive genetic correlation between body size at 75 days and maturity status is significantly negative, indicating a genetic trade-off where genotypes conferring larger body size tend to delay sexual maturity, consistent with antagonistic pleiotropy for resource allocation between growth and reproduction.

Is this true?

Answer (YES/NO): NO